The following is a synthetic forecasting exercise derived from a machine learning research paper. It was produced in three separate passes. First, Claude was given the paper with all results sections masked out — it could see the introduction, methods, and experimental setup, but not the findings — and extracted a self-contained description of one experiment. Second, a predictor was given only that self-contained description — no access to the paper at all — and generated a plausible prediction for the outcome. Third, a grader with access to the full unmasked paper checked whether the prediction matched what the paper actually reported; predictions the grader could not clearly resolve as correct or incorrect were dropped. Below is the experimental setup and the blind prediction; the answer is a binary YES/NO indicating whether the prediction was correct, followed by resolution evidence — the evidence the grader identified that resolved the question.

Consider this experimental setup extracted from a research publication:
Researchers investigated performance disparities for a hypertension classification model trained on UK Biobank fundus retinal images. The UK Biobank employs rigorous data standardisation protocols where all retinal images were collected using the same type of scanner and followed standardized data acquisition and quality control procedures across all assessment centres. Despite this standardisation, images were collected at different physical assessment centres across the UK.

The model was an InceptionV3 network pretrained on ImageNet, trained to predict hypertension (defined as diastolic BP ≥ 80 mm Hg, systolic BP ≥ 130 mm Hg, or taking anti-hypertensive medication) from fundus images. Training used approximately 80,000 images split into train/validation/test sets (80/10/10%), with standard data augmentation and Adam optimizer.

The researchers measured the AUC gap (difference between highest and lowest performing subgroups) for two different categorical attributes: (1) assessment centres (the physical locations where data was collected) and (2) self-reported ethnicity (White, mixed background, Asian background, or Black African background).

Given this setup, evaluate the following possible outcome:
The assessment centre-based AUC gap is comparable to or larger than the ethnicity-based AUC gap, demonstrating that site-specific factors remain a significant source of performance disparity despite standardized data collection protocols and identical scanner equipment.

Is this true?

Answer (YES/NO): YES